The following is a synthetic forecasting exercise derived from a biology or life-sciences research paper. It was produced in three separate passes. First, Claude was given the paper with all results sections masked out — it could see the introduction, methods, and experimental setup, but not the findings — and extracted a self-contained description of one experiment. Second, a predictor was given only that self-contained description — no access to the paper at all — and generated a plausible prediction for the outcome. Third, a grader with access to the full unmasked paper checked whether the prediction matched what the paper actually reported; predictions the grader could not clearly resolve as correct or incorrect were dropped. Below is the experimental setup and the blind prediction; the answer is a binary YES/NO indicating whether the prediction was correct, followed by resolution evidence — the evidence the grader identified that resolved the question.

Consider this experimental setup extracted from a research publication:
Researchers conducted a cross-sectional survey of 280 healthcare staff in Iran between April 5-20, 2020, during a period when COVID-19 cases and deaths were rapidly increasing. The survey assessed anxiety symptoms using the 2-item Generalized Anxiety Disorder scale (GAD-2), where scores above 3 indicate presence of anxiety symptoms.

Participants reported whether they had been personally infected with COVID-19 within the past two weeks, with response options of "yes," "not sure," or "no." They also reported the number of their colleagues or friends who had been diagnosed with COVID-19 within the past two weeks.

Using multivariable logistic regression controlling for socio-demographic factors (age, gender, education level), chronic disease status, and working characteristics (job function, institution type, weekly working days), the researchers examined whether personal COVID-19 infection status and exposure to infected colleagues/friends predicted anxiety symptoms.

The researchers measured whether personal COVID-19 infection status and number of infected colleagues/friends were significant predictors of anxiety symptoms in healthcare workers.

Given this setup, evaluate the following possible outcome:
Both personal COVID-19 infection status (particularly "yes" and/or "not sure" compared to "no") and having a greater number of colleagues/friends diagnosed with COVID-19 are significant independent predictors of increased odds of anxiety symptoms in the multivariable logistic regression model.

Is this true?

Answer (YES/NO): NO